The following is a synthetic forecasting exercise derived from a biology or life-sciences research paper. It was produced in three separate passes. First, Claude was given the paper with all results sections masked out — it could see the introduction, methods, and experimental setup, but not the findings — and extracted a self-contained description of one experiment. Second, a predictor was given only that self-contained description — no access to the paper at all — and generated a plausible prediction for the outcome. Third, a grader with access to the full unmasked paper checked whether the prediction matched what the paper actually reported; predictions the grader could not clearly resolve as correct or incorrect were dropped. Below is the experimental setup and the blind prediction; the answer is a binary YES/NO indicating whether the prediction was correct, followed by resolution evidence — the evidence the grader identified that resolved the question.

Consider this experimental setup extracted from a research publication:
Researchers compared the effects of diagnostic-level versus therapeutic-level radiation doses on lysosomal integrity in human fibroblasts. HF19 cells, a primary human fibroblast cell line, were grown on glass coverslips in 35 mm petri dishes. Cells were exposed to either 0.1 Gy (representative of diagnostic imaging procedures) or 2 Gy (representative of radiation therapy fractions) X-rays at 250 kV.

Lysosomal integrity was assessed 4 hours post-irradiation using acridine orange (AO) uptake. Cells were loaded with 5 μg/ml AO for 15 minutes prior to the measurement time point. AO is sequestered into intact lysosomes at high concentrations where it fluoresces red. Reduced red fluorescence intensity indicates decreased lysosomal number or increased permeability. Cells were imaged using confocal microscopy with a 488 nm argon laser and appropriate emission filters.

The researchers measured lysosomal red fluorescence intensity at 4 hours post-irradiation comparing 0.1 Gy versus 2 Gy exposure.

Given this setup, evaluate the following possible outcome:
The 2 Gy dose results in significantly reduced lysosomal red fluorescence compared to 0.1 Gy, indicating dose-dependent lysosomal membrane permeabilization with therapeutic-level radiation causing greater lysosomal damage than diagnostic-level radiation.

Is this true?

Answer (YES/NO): NO